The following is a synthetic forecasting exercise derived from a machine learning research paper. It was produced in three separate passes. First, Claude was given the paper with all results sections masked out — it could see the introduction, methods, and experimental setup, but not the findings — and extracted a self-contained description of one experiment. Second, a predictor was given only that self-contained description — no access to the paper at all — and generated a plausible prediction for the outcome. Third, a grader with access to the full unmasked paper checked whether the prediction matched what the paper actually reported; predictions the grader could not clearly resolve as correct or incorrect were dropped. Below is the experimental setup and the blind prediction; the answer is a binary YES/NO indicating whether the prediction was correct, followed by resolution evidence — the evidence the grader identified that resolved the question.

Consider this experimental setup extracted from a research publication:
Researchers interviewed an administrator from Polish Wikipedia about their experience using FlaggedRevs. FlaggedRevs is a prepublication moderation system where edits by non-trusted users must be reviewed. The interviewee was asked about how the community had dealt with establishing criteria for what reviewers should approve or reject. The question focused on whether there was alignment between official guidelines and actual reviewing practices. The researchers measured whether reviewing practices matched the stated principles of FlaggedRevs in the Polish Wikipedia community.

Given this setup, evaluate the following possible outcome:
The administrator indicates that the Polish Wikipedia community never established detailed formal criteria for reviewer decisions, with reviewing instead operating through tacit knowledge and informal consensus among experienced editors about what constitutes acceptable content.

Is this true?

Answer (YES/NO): NO